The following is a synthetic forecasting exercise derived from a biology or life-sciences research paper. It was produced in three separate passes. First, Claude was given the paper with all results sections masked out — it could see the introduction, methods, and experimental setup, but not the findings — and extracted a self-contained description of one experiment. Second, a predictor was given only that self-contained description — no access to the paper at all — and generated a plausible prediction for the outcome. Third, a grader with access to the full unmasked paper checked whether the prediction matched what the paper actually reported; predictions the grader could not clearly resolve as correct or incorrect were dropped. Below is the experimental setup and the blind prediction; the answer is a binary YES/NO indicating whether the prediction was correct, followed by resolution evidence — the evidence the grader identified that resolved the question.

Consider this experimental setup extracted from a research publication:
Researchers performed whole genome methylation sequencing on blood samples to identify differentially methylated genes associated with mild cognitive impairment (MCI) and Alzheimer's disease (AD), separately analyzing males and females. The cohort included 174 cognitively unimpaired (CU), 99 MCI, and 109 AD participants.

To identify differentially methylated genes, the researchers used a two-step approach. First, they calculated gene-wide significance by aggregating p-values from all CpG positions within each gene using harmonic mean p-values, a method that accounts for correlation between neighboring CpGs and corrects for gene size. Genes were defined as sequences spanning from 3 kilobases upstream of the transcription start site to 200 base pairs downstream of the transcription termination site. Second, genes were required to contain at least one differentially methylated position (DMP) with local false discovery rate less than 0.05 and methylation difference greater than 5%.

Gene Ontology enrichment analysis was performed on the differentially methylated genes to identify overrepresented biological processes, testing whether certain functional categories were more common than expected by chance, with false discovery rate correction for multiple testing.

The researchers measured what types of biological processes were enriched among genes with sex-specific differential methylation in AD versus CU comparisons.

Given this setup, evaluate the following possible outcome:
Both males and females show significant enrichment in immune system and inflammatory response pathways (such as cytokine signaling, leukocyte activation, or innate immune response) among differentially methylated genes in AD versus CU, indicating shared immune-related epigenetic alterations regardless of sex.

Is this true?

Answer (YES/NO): NO